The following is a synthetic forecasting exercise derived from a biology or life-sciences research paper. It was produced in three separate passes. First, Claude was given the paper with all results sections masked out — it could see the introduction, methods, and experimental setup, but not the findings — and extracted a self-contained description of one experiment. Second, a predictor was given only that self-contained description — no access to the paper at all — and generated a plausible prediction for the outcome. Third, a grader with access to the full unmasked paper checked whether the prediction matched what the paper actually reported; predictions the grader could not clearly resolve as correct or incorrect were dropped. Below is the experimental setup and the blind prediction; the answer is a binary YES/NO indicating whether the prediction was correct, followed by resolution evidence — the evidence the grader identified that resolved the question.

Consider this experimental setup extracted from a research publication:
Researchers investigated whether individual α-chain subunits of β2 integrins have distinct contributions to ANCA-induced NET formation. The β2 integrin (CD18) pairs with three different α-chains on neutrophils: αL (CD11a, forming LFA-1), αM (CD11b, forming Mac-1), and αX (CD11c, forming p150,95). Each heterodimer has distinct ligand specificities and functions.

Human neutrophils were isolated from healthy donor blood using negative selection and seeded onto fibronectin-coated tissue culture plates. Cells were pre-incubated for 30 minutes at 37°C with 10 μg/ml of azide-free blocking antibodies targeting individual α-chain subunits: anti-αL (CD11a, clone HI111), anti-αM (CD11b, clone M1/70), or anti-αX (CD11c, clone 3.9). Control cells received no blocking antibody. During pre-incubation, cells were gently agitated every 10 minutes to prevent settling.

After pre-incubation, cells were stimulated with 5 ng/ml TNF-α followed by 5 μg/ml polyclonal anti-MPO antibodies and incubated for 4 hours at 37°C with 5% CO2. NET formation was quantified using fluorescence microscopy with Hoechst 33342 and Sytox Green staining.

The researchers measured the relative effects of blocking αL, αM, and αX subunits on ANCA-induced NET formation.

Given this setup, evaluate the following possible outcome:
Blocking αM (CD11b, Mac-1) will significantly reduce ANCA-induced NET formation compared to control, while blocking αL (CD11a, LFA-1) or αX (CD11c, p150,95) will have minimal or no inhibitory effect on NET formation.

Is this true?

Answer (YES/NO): NO